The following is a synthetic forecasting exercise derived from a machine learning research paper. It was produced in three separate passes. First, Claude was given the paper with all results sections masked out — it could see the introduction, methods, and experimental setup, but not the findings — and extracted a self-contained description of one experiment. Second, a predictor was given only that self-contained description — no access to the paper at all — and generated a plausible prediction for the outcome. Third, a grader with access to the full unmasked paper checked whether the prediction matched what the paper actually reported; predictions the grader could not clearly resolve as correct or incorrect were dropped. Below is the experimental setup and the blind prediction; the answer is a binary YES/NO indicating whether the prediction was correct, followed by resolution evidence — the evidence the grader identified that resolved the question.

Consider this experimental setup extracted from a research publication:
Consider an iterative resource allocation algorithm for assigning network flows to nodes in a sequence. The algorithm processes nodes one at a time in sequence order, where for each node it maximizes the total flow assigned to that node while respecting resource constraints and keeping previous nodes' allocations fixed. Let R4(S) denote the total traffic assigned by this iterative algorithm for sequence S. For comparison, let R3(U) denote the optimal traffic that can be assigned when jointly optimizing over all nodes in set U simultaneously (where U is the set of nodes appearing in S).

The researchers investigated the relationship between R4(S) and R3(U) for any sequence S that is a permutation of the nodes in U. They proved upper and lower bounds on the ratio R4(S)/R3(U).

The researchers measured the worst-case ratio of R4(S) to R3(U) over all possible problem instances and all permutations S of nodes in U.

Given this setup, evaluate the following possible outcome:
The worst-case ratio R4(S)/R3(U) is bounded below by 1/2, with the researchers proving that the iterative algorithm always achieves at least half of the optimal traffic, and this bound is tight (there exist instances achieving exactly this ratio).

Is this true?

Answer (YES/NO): YES